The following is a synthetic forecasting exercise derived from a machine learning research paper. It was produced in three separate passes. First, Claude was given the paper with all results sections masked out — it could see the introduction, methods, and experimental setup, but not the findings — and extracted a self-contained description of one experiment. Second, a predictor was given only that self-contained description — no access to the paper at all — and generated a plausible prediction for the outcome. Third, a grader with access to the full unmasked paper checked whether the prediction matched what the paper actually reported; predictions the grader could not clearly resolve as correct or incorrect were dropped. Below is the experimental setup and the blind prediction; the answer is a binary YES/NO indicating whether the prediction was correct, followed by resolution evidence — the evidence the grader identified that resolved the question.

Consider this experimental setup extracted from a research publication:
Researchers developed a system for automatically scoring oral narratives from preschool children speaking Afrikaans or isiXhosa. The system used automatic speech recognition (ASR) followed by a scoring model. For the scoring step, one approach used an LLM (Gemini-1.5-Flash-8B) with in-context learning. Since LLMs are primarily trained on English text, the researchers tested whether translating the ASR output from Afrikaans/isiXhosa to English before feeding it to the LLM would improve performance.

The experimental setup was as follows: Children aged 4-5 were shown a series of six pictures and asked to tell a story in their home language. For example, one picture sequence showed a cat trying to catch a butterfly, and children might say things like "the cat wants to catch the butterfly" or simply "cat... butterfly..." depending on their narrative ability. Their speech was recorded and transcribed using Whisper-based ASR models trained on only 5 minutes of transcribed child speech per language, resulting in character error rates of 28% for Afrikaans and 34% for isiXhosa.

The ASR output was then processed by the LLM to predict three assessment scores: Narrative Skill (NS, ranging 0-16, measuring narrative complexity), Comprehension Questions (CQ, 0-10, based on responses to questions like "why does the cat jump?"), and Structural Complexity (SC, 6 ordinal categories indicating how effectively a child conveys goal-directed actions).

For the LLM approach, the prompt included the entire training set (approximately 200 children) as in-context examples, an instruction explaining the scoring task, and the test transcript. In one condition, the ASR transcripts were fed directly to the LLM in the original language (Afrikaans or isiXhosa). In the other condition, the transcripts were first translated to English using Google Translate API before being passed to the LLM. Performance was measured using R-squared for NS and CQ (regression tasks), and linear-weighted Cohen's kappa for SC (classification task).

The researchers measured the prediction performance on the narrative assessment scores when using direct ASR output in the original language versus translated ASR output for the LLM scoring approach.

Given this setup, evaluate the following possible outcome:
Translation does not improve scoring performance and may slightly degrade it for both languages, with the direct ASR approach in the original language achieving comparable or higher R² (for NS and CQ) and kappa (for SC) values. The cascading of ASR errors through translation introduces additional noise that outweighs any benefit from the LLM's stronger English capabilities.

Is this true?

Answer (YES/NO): NO